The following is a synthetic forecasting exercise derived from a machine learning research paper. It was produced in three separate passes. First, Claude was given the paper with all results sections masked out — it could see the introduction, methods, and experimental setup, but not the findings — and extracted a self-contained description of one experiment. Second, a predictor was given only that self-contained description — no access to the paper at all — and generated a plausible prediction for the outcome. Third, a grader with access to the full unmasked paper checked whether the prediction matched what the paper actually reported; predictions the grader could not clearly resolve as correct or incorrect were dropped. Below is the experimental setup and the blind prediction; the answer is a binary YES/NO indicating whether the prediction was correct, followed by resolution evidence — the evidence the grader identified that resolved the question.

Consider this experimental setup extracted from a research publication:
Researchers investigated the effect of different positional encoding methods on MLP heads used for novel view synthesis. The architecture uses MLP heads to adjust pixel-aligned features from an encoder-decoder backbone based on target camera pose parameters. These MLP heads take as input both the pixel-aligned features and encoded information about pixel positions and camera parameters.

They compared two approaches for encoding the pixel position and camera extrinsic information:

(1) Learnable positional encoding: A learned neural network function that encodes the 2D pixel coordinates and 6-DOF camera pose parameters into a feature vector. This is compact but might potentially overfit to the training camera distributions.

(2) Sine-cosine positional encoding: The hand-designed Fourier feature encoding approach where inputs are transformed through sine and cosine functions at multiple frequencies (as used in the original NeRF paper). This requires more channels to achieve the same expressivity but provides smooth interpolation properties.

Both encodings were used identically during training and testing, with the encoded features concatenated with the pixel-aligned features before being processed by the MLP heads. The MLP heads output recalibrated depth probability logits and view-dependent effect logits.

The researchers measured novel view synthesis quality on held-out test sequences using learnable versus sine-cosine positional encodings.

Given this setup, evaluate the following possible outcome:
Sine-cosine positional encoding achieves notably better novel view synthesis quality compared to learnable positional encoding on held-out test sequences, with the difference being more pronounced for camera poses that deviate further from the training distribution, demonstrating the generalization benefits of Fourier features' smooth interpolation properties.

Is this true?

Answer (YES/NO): NO